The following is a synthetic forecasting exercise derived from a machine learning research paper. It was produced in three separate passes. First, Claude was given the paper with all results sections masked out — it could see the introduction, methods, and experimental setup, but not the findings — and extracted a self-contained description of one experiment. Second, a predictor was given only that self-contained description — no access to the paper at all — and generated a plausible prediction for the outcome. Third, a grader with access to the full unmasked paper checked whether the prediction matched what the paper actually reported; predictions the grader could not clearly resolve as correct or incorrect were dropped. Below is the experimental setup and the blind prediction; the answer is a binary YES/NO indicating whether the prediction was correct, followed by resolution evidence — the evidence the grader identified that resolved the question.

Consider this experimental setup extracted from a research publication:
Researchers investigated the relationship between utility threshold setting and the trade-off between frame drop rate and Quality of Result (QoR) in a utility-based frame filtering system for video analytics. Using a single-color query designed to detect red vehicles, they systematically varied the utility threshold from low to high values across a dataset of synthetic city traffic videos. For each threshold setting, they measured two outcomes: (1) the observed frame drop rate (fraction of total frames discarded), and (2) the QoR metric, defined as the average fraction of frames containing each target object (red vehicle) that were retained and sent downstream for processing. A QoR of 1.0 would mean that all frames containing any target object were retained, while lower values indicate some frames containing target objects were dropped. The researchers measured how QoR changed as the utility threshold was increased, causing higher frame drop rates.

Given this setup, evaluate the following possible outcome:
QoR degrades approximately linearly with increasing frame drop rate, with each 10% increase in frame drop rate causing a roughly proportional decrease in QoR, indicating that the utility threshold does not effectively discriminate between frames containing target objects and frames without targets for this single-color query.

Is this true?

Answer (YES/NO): NO